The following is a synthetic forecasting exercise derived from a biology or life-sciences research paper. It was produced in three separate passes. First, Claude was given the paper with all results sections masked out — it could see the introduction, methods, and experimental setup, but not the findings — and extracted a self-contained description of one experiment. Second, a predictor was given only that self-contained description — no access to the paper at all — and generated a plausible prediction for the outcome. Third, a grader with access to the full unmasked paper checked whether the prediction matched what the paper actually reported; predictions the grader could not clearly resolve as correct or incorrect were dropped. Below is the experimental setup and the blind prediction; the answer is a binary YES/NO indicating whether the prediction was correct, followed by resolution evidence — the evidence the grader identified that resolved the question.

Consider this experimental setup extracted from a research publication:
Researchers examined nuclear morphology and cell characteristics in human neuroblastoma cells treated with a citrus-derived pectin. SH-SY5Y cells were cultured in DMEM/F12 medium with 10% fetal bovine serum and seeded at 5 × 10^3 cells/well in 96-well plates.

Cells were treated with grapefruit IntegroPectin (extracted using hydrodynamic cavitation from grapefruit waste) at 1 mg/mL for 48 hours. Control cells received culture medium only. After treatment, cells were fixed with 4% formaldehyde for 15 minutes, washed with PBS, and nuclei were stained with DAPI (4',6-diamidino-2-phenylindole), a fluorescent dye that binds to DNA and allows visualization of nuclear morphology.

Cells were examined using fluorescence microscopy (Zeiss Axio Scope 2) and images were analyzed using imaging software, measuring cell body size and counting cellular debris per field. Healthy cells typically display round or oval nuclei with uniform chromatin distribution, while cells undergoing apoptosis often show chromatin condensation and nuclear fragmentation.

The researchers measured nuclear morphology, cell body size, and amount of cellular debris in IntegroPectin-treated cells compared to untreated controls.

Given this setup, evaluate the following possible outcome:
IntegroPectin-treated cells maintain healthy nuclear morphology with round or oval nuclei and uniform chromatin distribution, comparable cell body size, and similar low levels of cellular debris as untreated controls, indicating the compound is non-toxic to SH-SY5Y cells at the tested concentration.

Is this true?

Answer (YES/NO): YES